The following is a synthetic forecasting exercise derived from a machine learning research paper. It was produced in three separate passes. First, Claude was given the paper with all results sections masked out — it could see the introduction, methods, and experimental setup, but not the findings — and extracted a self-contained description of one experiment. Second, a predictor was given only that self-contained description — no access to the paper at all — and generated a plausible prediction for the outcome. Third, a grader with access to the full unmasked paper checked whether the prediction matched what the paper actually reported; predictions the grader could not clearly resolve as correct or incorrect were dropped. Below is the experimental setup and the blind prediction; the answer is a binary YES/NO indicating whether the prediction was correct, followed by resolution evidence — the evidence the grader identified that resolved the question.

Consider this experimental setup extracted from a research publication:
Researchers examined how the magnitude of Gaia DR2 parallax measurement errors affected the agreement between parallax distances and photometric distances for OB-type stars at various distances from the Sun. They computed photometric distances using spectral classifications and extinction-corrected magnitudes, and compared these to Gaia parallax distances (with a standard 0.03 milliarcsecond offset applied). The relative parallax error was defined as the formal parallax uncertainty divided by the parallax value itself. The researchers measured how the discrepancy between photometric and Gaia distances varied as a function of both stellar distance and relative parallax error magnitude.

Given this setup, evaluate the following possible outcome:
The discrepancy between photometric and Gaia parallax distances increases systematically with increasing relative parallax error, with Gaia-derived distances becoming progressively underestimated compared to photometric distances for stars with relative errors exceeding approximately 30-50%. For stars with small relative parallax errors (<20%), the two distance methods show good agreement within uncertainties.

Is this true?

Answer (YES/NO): NO